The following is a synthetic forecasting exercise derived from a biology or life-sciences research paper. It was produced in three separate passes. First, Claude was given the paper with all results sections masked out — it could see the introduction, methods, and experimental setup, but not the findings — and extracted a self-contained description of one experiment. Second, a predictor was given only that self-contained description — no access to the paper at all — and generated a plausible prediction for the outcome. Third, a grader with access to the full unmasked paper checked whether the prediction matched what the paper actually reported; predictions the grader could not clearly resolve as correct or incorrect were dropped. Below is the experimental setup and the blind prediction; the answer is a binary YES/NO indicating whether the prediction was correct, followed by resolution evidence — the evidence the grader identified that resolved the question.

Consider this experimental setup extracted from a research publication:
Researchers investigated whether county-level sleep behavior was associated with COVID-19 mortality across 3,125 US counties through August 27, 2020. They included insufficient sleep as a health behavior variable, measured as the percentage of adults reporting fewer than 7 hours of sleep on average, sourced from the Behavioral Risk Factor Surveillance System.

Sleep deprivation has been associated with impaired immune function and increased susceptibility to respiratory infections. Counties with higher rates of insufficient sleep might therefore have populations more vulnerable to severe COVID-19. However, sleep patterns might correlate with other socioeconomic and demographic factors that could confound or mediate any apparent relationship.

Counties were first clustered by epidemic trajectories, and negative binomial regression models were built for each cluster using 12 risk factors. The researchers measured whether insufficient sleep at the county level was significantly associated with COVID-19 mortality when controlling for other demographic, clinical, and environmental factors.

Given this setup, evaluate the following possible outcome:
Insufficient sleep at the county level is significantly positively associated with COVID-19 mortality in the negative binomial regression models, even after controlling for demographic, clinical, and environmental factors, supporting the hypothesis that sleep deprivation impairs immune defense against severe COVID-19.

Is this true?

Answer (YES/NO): NO